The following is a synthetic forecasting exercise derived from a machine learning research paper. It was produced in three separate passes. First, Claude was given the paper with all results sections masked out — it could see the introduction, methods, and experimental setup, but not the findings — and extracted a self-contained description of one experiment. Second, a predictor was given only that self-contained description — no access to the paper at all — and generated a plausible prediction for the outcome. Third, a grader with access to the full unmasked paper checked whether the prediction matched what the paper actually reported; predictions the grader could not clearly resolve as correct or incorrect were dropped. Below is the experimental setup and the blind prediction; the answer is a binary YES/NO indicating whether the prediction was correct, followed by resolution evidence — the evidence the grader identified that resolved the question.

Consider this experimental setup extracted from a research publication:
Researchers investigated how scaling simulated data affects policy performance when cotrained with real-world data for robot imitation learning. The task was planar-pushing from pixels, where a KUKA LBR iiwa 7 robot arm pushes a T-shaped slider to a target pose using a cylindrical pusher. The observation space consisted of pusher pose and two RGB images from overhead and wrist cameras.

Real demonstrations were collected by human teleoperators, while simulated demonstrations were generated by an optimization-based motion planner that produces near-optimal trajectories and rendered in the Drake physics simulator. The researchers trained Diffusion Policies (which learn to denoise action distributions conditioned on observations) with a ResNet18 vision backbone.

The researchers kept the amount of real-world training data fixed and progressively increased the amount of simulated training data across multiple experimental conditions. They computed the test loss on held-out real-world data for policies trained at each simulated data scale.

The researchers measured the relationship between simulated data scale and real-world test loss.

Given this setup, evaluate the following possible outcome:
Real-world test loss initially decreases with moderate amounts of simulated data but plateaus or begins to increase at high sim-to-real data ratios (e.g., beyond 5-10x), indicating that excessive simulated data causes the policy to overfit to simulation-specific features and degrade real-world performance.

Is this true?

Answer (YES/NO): NO